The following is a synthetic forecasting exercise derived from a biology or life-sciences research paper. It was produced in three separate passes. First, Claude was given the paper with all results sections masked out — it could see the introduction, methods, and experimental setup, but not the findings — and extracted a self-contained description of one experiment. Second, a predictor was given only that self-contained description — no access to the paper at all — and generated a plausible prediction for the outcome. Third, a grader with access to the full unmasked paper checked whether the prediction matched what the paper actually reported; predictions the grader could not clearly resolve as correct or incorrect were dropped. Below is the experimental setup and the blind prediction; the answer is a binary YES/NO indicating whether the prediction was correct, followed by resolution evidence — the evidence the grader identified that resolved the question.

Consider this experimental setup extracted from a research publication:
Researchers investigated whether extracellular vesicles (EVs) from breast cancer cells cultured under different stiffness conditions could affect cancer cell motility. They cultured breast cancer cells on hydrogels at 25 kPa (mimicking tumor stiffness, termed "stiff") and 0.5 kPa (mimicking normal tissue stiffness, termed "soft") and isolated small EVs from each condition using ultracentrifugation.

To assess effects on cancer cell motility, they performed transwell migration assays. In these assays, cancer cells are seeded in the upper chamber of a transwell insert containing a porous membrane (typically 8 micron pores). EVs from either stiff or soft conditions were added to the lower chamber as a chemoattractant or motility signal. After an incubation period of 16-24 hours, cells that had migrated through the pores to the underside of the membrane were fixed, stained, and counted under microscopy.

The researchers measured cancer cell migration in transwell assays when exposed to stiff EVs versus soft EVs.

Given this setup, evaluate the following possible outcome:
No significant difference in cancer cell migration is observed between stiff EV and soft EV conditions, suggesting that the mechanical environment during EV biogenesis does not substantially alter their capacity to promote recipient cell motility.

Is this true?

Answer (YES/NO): NO